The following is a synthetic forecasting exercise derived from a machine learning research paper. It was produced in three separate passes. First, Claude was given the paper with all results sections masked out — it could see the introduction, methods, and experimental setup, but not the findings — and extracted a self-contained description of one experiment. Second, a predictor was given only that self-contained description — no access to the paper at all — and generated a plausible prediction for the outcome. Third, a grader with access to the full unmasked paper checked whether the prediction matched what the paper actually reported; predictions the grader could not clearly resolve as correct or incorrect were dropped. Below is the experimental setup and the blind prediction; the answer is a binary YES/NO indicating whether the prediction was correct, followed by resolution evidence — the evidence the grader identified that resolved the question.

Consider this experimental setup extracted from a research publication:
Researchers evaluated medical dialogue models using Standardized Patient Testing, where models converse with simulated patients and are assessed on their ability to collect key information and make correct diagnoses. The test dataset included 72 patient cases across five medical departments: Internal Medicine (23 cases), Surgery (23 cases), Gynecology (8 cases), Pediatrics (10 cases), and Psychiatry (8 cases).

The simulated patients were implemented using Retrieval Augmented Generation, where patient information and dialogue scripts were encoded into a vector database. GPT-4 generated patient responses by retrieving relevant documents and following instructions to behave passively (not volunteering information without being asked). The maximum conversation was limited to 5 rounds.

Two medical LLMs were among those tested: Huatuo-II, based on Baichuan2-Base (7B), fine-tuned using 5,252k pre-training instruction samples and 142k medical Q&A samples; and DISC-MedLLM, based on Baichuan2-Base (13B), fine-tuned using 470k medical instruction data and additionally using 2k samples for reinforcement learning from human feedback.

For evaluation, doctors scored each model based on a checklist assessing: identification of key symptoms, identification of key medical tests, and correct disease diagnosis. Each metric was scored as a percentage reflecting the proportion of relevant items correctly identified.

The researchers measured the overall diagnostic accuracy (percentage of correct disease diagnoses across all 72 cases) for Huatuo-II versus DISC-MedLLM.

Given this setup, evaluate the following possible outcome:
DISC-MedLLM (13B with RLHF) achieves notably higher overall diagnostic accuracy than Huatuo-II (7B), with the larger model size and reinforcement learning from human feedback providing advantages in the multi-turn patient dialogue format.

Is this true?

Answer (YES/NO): NO